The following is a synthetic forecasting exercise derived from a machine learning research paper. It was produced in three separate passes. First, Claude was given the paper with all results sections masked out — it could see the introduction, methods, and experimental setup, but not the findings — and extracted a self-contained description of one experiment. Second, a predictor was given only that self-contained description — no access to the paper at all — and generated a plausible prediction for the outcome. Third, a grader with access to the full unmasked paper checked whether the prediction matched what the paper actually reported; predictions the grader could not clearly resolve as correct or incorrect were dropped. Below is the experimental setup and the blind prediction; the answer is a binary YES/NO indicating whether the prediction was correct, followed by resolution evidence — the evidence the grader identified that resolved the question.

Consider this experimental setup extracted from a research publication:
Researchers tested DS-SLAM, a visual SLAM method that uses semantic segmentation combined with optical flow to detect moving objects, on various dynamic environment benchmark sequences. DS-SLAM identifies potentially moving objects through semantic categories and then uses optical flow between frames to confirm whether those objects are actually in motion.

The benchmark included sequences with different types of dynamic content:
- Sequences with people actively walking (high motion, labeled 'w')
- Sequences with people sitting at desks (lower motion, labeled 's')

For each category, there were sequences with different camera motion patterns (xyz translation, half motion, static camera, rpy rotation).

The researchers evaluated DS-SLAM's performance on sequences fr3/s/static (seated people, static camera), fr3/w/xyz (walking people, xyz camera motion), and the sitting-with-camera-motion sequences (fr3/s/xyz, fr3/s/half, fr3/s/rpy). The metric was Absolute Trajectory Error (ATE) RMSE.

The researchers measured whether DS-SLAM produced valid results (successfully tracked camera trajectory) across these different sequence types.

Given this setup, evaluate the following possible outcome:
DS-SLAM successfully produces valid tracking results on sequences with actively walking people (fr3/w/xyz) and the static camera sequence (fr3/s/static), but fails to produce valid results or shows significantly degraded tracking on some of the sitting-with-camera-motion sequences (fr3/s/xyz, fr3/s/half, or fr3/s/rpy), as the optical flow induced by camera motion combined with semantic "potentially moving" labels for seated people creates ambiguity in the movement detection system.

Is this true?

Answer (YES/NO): YES